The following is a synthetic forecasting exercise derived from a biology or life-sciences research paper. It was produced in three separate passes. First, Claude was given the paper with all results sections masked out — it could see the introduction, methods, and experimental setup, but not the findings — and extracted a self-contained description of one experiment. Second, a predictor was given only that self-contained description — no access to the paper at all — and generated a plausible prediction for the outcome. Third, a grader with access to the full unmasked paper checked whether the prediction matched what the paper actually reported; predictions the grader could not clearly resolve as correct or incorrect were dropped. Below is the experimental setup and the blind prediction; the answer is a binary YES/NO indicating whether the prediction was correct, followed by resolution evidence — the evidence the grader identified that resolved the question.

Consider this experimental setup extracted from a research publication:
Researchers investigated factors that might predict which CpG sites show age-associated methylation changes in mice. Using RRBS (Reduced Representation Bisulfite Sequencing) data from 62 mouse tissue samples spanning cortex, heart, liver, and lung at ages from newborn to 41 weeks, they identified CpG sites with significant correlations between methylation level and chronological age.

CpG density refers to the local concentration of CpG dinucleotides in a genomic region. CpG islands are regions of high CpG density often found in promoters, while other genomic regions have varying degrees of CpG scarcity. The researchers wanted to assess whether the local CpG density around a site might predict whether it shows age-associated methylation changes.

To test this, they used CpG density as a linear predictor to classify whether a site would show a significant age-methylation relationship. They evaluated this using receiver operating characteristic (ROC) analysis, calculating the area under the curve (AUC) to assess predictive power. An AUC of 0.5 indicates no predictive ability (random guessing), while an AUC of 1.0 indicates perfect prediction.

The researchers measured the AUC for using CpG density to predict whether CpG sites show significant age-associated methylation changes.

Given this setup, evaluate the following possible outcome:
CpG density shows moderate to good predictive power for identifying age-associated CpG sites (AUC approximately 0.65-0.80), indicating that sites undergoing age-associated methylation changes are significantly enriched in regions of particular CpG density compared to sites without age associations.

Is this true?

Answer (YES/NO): NO